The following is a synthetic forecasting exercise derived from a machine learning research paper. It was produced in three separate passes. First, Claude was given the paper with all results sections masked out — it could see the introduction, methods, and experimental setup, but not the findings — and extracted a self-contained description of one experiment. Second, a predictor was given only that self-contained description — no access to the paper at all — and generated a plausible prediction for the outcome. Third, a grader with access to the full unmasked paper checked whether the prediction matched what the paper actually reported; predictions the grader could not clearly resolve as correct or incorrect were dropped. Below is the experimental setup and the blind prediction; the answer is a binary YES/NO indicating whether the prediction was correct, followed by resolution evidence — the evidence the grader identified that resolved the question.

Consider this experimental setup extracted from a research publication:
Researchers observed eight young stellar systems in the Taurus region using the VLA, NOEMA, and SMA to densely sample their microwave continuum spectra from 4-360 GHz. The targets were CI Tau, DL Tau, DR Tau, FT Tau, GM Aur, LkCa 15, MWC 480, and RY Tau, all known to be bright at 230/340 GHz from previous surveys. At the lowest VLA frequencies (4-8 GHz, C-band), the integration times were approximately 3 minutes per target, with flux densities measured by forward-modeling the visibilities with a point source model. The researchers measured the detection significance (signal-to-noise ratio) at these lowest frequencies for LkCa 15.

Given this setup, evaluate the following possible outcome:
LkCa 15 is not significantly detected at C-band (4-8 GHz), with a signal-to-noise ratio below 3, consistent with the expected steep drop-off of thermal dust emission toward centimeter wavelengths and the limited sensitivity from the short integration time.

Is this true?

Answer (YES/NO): YES